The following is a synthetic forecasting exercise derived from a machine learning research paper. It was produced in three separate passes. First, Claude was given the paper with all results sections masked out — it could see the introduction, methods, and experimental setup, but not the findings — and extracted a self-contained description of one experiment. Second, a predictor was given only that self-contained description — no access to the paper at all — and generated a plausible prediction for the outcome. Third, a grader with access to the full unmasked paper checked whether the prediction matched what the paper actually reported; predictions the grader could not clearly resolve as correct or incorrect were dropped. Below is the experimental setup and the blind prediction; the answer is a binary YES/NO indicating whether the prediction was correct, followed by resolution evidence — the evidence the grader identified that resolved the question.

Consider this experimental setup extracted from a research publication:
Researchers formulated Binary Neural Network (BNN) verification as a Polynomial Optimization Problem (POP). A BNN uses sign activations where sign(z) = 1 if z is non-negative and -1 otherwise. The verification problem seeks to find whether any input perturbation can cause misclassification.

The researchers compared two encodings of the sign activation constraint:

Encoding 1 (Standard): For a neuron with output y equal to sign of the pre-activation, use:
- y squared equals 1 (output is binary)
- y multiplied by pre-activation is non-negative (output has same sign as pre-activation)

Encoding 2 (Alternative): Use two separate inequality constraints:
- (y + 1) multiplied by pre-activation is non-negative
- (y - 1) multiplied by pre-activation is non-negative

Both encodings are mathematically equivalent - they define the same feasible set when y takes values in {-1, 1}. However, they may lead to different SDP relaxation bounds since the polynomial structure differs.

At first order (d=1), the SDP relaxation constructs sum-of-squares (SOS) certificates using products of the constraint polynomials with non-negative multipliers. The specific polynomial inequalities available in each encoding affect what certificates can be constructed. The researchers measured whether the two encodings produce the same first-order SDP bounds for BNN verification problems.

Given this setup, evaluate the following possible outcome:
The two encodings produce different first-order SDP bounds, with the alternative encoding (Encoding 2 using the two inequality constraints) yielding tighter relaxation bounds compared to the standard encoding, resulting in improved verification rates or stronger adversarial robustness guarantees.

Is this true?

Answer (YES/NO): NO